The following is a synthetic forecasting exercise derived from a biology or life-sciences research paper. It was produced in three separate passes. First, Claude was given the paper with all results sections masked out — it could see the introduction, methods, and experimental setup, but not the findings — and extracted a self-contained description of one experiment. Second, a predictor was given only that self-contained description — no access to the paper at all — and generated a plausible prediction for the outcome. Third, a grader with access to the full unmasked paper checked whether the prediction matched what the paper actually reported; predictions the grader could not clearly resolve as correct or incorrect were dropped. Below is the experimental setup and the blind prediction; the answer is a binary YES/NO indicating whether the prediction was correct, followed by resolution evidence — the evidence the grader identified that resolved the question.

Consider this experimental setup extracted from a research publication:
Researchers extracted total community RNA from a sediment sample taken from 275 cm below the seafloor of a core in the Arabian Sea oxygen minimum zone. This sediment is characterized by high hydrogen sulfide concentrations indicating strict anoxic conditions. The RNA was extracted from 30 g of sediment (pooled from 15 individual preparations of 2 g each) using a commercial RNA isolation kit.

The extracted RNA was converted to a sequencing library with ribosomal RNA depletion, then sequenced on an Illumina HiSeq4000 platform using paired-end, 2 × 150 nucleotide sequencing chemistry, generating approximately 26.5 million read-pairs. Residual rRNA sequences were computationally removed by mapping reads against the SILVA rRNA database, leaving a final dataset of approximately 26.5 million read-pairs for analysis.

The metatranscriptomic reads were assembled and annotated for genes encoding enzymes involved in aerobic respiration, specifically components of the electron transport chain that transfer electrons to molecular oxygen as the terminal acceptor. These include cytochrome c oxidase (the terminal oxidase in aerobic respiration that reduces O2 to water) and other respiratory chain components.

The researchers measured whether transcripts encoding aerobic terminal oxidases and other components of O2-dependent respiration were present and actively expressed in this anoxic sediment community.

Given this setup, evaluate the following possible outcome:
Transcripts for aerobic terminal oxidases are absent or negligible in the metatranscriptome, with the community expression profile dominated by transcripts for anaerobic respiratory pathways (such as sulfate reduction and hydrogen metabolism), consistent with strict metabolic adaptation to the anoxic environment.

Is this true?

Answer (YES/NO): NO